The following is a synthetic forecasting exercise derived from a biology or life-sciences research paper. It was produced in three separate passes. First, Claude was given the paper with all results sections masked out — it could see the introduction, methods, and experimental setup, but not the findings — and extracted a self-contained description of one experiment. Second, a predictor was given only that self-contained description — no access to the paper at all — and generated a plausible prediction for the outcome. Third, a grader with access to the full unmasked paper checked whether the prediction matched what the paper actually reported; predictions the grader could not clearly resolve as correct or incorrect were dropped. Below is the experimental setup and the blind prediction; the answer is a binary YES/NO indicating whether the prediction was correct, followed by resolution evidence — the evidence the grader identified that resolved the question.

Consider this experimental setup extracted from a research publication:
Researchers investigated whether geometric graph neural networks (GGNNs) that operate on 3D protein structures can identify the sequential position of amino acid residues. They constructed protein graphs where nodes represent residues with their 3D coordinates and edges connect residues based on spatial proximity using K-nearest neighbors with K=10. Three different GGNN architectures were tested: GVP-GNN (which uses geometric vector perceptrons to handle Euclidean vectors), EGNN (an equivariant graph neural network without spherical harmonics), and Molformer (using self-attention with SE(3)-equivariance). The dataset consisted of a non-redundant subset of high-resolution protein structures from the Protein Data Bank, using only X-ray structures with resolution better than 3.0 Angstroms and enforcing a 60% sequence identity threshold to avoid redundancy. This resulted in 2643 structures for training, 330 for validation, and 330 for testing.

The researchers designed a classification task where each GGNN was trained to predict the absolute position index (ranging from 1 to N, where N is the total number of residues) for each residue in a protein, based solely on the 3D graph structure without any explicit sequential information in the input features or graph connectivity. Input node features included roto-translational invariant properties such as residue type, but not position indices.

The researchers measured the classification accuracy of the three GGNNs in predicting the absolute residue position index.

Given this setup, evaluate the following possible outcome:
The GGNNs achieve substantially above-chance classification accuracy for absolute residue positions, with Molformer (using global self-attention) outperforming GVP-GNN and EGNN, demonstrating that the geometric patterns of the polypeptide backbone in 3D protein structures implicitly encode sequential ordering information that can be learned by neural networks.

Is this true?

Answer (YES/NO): NO